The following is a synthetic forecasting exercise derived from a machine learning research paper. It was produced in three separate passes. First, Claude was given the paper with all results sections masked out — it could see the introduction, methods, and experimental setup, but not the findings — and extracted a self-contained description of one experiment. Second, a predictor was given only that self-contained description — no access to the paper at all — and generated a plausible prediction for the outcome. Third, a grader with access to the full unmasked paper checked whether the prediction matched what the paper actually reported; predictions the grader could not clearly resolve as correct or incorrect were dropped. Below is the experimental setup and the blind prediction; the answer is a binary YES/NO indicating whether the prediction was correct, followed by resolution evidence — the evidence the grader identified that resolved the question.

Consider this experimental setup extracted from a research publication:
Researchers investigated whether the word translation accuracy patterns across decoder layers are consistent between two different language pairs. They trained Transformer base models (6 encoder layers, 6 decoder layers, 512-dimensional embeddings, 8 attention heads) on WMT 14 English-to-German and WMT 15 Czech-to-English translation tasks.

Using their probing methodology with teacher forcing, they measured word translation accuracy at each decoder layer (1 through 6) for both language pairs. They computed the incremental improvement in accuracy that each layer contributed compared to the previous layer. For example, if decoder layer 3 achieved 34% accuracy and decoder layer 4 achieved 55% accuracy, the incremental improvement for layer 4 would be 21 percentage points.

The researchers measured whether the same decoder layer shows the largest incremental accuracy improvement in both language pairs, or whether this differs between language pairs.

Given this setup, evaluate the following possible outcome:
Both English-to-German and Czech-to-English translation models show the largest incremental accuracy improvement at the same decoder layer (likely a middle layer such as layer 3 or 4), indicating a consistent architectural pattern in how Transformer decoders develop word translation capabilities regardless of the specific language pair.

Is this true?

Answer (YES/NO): YES